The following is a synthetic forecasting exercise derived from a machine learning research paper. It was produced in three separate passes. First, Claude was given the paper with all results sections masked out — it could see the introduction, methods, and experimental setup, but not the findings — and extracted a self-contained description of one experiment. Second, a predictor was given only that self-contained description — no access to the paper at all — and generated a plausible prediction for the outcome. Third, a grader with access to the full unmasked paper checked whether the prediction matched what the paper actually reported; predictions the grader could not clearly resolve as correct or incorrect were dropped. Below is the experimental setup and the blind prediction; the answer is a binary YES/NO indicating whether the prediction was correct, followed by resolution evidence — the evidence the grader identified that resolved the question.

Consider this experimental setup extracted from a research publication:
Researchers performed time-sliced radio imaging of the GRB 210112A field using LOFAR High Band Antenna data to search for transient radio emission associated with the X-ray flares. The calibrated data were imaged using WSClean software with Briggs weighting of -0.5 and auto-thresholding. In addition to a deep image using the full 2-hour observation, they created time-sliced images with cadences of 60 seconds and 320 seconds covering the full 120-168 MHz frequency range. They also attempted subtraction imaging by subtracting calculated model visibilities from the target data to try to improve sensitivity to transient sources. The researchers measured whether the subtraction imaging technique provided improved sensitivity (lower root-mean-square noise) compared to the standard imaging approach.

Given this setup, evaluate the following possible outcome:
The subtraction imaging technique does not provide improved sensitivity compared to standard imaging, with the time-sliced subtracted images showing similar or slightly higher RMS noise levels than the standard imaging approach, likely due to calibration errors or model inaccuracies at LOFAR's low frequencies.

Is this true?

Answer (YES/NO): YES